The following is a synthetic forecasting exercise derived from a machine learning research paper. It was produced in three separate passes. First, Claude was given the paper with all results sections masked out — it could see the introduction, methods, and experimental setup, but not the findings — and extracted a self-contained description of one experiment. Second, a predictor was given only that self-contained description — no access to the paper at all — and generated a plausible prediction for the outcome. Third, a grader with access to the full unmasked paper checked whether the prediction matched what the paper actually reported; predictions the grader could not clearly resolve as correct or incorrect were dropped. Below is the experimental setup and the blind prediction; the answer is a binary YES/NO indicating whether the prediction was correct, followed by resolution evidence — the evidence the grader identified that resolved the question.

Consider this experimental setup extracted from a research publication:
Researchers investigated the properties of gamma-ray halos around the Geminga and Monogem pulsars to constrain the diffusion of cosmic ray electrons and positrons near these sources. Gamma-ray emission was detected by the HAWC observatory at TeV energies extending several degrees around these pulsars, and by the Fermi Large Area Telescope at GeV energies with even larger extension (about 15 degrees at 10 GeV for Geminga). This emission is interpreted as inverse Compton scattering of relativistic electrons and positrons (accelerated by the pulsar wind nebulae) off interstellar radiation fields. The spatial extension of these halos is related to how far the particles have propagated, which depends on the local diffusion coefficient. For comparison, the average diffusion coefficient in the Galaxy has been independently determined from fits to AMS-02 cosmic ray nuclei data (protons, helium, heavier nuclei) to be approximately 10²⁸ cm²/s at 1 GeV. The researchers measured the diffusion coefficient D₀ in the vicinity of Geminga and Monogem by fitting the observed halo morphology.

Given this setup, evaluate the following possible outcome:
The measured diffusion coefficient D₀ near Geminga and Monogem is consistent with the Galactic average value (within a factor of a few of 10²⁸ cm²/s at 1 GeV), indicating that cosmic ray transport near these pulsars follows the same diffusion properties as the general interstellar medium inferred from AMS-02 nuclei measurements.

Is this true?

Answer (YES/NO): NO